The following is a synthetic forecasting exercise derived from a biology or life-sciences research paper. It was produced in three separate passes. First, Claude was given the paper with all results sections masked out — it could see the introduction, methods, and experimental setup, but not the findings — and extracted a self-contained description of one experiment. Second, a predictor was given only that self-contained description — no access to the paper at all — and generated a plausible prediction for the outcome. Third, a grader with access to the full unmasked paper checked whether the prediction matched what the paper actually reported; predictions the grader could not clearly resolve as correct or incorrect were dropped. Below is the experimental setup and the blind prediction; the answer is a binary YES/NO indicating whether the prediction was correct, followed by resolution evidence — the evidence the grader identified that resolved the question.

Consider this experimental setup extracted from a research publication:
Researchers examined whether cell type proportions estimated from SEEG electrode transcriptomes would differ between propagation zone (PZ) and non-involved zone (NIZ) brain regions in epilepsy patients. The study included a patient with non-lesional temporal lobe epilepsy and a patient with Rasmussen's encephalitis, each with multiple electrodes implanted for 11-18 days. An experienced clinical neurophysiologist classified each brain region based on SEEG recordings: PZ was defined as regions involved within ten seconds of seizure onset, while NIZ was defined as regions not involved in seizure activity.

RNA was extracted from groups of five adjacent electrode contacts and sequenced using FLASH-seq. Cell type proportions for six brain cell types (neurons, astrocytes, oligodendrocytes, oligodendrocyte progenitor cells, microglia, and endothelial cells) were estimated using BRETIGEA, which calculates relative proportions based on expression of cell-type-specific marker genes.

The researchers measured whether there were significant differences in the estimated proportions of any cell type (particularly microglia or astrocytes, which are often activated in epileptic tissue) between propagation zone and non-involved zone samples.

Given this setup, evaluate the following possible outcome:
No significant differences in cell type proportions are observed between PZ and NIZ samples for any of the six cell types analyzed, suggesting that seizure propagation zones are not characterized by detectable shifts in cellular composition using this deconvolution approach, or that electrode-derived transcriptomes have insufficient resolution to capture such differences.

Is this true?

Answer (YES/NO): YES